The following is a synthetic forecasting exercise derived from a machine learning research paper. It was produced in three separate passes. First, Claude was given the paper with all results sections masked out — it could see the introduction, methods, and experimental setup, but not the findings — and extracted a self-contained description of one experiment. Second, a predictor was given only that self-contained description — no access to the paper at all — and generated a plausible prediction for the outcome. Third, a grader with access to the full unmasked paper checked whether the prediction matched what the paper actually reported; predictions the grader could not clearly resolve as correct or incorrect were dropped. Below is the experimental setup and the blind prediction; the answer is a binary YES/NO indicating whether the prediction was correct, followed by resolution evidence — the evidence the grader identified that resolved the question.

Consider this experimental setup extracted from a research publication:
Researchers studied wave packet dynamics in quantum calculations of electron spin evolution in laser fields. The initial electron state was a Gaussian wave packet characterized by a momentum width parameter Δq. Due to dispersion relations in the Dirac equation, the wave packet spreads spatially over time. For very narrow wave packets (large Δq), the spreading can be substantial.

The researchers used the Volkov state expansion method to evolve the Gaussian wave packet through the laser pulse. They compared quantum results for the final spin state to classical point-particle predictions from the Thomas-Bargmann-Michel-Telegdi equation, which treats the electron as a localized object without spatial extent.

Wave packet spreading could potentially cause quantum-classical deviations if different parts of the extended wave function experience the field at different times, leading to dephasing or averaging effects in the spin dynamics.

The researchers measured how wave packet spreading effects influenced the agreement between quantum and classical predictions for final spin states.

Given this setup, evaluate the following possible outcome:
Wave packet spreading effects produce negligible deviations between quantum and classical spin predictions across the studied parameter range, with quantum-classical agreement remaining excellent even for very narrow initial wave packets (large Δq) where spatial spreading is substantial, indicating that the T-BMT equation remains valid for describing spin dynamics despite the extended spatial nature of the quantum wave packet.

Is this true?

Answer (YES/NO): YES